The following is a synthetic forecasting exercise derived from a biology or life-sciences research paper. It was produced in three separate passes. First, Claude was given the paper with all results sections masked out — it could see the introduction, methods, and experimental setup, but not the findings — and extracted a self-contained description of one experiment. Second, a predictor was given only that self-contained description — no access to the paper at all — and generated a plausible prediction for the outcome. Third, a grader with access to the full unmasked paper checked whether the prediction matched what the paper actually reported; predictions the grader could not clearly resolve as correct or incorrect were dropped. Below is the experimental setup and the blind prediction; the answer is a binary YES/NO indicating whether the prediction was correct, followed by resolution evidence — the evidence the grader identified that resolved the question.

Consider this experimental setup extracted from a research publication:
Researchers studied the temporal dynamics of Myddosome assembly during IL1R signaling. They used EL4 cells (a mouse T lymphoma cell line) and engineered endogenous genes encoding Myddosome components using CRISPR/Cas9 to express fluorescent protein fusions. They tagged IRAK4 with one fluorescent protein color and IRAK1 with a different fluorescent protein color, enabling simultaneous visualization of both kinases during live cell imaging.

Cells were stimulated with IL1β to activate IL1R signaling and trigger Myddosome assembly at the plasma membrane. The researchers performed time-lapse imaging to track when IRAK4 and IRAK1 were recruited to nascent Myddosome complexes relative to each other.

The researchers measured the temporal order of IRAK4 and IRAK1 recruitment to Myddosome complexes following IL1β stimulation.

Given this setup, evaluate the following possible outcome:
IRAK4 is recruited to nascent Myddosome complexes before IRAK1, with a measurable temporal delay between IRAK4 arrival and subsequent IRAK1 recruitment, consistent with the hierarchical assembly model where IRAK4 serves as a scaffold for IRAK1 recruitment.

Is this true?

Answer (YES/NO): YES